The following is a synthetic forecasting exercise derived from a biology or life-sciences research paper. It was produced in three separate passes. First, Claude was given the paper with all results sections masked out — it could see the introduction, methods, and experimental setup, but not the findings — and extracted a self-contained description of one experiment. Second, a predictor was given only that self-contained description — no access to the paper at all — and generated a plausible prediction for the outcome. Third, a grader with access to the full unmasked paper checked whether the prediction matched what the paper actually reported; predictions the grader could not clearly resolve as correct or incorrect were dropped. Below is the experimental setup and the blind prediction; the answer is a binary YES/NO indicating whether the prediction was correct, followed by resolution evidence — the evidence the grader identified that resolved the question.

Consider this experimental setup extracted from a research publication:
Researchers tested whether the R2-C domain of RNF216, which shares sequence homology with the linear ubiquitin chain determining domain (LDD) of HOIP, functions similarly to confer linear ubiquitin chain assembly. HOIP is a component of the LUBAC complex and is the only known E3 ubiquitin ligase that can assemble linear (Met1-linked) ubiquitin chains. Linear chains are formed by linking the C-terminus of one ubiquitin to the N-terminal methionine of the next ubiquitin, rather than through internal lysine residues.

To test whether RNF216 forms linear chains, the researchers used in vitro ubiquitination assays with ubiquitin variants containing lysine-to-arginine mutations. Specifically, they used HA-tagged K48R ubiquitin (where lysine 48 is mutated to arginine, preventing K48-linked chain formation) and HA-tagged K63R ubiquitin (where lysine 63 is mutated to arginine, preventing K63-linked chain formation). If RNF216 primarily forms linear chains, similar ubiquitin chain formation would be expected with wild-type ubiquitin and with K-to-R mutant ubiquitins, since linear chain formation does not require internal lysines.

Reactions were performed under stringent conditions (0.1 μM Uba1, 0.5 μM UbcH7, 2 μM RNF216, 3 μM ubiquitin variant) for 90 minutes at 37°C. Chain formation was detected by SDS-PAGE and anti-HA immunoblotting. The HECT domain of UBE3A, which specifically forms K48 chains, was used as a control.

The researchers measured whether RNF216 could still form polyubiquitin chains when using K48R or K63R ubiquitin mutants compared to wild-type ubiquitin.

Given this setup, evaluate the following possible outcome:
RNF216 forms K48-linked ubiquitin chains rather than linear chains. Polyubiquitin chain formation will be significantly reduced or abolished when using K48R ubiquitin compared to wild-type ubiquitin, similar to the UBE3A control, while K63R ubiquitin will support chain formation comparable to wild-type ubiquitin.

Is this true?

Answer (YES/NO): NO